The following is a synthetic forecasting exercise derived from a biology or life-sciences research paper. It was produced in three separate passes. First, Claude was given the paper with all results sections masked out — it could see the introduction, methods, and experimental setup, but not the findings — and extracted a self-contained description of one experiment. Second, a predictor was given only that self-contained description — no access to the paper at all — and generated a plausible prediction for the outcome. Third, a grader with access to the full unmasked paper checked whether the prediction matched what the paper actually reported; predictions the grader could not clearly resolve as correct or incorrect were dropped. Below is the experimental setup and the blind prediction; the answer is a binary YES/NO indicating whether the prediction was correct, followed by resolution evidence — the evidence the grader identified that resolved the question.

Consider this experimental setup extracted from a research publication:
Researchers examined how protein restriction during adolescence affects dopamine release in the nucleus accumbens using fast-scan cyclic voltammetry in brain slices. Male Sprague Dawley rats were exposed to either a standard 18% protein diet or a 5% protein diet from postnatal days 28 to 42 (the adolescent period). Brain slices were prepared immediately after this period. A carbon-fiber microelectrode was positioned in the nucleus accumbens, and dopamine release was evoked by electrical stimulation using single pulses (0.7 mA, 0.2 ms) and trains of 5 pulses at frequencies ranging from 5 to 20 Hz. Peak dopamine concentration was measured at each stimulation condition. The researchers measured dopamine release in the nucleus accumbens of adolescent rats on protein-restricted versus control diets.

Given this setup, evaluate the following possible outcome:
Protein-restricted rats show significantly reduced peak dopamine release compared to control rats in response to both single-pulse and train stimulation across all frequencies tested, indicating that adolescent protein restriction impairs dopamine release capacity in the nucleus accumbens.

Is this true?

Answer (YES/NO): NO